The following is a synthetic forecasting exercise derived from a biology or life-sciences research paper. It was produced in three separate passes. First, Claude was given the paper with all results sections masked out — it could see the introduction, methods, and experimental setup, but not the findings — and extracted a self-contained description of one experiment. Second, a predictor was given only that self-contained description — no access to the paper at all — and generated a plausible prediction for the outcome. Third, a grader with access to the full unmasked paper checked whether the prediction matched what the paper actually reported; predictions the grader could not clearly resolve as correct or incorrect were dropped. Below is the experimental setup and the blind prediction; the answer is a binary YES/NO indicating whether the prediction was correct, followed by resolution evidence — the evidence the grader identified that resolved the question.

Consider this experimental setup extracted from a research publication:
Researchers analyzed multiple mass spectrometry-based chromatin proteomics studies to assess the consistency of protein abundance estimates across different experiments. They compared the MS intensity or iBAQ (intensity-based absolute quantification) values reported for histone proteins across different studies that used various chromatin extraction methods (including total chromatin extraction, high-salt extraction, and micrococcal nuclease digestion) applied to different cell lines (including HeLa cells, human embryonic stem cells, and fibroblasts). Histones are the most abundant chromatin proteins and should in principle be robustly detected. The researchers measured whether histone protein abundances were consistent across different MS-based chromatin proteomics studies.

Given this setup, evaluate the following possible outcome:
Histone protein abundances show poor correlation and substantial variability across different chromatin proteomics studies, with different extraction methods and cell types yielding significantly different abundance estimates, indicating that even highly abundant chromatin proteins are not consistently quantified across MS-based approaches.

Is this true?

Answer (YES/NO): YES